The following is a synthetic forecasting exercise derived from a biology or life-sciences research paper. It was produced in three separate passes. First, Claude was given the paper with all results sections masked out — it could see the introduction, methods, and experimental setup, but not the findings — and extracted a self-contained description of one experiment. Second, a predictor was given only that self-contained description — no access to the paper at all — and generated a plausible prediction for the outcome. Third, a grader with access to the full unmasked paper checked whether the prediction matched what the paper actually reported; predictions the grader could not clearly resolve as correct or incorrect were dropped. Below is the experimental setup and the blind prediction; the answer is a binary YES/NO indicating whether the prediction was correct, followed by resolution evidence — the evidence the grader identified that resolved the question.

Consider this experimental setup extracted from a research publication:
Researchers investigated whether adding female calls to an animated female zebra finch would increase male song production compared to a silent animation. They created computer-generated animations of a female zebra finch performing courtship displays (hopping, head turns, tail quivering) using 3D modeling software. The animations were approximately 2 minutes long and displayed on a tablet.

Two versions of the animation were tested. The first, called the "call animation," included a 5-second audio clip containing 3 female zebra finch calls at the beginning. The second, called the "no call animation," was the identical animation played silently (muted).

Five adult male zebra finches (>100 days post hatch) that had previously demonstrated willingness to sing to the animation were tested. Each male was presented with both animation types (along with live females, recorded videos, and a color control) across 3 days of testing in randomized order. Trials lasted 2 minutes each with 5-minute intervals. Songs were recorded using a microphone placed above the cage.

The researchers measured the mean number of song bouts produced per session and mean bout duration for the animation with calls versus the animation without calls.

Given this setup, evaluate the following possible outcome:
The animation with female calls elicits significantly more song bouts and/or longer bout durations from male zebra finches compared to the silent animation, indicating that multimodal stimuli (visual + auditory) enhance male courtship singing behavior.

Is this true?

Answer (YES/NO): NO